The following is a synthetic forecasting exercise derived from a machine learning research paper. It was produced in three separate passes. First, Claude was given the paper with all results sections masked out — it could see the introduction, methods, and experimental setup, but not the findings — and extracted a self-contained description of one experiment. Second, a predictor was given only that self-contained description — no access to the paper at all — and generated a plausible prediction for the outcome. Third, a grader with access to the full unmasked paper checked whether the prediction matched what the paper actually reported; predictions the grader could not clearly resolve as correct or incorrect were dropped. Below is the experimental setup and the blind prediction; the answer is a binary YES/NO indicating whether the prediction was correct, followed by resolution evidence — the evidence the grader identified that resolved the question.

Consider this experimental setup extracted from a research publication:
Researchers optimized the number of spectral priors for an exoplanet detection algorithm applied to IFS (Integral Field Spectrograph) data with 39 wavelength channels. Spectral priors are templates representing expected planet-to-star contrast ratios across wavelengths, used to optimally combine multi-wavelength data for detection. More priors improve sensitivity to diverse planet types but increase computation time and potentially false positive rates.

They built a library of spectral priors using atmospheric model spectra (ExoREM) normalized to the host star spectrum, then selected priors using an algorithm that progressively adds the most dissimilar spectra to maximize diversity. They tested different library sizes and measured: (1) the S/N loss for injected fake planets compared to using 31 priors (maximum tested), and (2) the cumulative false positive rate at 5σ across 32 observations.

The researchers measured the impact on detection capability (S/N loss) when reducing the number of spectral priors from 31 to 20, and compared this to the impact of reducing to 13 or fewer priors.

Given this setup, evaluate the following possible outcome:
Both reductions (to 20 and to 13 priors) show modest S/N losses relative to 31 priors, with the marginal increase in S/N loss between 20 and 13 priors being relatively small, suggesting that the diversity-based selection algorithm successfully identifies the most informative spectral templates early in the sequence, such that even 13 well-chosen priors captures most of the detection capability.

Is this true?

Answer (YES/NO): NO